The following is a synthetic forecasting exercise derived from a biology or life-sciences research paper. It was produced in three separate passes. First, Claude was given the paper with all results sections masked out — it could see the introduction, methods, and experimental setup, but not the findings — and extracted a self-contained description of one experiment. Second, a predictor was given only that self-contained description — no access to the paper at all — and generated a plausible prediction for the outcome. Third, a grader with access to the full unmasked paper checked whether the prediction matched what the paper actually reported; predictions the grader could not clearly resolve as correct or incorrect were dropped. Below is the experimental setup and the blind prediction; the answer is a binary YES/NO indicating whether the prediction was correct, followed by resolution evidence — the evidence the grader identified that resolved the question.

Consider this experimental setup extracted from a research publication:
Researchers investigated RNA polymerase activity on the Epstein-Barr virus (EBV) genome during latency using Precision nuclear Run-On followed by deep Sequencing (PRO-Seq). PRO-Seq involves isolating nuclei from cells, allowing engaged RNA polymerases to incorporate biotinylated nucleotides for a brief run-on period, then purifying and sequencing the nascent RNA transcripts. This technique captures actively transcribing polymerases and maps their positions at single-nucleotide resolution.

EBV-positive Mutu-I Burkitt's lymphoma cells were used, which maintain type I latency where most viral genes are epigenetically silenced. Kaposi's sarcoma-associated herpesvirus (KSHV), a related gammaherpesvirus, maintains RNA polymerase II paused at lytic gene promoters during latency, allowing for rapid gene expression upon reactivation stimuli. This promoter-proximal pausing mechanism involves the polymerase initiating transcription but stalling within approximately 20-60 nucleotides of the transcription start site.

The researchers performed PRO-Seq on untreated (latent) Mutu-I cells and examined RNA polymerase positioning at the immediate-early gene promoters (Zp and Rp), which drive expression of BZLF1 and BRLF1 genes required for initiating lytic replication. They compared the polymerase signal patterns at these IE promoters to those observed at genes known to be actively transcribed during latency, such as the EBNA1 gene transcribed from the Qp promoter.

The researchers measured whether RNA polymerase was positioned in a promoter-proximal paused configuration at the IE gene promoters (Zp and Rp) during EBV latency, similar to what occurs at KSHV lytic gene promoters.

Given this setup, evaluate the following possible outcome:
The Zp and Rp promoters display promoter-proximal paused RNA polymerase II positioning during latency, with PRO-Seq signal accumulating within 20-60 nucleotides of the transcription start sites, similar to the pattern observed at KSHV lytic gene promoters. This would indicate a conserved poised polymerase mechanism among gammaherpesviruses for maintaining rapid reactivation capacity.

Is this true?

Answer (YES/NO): NO